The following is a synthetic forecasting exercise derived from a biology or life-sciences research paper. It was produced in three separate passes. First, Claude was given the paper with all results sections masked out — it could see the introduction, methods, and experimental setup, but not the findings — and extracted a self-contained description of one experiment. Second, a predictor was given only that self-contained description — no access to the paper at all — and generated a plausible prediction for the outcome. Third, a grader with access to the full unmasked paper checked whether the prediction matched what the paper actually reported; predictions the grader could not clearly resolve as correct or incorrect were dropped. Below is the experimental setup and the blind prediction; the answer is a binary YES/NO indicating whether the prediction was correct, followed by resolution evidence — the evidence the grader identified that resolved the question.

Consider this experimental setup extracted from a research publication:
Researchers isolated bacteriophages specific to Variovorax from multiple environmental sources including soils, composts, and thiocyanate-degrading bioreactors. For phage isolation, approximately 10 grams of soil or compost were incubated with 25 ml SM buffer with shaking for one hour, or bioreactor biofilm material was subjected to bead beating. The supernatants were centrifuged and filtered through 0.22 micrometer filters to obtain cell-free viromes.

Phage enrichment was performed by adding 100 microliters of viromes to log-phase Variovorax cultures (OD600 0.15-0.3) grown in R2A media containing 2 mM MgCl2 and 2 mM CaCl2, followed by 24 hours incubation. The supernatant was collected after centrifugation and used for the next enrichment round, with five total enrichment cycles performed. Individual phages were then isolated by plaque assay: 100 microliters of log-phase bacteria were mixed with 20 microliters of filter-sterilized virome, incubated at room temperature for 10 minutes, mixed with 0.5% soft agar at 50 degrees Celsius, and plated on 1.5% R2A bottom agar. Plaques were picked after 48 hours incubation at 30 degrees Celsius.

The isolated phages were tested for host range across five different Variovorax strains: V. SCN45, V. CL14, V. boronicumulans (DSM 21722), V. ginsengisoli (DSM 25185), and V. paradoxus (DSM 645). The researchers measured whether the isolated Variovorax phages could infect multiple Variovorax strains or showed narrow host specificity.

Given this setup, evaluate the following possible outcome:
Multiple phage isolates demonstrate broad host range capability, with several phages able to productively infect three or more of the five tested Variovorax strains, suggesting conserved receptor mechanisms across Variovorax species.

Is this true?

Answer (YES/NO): NO